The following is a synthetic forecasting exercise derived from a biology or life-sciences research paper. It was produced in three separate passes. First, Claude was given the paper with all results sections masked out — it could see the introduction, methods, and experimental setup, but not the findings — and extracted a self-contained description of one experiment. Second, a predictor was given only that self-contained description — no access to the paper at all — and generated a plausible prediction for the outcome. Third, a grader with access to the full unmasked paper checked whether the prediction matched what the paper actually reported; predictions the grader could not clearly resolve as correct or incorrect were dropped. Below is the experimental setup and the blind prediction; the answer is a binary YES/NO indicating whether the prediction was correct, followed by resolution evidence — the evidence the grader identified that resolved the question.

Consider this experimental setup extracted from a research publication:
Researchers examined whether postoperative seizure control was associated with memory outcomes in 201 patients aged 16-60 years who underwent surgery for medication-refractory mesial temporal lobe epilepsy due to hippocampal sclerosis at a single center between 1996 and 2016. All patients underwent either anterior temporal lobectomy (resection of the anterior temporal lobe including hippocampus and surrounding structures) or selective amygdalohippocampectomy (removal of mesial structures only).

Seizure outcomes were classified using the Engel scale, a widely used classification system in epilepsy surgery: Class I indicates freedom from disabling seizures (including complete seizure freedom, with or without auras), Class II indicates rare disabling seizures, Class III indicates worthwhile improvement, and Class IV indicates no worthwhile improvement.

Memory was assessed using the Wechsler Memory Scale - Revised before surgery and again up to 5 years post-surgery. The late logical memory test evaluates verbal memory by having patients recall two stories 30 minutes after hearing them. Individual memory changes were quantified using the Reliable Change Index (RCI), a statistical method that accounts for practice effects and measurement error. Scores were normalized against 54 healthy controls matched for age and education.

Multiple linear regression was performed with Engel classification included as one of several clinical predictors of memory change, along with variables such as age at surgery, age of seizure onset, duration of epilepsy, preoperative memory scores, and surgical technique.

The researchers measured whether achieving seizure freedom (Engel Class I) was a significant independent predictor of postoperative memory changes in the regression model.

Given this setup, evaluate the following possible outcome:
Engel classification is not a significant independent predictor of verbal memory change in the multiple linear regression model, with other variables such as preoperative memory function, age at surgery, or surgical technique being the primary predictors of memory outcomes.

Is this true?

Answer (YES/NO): NO